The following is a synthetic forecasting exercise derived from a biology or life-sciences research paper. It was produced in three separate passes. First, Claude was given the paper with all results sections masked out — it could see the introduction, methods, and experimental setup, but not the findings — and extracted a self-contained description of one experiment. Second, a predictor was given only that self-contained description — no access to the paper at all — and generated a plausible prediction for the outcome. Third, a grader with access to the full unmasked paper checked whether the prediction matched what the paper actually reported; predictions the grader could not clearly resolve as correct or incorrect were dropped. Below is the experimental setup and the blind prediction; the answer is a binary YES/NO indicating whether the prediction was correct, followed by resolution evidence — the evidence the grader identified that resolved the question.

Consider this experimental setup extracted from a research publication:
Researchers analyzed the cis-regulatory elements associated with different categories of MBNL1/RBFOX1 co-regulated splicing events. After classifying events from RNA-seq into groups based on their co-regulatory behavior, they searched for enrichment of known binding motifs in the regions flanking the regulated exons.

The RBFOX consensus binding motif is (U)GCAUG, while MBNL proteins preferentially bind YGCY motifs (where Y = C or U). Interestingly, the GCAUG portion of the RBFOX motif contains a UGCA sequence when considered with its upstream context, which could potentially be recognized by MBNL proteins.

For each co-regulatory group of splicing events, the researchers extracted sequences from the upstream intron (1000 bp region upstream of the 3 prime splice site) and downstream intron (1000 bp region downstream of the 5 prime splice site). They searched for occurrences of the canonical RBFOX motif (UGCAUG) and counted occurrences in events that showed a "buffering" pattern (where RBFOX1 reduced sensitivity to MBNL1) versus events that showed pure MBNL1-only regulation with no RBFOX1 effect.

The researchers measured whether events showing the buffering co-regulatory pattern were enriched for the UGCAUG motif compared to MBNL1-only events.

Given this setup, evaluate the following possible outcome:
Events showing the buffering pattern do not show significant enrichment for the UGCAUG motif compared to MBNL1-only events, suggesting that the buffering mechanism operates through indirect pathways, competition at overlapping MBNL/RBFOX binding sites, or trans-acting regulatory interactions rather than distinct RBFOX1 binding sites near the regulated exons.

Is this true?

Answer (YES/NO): NO